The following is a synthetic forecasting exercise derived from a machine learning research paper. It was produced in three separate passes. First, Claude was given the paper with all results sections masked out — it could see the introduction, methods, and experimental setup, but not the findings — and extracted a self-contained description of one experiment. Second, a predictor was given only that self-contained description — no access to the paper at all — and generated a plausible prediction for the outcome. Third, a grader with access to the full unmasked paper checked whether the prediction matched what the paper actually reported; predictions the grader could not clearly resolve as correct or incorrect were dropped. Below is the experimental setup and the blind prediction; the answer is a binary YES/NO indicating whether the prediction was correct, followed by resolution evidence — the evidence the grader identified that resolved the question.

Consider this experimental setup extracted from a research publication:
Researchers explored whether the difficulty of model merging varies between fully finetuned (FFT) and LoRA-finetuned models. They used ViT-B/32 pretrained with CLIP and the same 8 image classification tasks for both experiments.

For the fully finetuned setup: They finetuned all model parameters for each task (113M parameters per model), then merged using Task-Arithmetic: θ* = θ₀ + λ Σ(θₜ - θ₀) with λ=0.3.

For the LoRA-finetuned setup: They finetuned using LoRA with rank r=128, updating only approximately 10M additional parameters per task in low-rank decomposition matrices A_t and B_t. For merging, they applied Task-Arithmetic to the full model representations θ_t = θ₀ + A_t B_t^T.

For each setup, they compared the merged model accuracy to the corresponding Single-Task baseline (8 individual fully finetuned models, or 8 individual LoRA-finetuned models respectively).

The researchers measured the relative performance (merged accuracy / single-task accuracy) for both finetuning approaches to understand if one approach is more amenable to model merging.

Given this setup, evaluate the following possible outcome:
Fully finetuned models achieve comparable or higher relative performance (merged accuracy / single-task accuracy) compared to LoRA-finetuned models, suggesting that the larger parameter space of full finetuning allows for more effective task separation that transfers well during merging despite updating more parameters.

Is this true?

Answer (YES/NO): YES